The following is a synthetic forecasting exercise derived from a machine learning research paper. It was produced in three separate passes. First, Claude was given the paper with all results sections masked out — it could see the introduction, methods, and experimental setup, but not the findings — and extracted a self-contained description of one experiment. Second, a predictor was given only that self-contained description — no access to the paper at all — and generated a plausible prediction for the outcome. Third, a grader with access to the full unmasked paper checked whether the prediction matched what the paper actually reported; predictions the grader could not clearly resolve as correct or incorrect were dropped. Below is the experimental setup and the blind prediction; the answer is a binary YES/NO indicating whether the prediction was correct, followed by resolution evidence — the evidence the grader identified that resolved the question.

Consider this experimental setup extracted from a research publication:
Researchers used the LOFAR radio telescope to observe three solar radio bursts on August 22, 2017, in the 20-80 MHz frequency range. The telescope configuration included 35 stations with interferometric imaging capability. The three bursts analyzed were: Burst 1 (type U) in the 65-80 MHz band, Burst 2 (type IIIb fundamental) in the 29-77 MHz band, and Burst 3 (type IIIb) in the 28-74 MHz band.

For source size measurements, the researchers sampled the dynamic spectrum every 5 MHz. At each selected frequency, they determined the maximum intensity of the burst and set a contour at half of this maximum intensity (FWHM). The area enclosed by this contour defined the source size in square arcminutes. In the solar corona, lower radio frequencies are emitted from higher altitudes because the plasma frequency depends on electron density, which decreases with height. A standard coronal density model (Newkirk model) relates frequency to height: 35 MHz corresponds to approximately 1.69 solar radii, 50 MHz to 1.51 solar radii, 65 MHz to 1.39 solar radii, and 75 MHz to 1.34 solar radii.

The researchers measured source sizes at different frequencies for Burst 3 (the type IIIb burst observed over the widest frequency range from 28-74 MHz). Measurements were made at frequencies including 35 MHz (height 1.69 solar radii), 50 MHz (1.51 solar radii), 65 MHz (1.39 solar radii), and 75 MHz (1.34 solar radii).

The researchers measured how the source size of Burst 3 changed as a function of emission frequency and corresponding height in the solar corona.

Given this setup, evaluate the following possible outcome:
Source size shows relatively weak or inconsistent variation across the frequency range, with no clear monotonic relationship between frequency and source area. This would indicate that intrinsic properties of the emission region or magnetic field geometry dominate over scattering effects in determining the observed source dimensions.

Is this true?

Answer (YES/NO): NO